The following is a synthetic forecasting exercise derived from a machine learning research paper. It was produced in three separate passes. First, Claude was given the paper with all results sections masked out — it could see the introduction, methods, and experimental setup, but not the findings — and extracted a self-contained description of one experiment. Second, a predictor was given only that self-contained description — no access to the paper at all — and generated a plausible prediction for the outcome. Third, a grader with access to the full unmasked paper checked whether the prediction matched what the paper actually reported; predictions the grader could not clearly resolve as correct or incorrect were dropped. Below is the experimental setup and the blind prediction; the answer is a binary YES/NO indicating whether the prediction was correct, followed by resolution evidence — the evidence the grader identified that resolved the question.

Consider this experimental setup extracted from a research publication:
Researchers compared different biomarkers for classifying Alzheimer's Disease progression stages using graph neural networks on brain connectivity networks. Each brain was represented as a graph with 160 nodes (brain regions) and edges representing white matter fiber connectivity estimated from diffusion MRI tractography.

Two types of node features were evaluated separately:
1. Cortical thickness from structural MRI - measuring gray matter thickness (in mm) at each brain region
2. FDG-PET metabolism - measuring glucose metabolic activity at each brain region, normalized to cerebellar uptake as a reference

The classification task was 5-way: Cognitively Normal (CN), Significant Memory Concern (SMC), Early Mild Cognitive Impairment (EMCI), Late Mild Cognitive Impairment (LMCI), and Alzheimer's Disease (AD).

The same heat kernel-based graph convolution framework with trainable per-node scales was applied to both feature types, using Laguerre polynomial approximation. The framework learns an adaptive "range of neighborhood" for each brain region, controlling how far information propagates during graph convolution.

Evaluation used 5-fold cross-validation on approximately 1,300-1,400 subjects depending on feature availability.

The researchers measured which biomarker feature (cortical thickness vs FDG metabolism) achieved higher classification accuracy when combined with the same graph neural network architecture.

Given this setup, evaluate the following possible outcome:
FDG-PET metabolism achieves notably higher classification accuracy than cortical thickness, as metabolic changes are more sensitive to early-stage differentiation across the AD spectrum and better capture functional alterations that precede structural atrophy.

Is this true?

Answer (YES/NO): YES